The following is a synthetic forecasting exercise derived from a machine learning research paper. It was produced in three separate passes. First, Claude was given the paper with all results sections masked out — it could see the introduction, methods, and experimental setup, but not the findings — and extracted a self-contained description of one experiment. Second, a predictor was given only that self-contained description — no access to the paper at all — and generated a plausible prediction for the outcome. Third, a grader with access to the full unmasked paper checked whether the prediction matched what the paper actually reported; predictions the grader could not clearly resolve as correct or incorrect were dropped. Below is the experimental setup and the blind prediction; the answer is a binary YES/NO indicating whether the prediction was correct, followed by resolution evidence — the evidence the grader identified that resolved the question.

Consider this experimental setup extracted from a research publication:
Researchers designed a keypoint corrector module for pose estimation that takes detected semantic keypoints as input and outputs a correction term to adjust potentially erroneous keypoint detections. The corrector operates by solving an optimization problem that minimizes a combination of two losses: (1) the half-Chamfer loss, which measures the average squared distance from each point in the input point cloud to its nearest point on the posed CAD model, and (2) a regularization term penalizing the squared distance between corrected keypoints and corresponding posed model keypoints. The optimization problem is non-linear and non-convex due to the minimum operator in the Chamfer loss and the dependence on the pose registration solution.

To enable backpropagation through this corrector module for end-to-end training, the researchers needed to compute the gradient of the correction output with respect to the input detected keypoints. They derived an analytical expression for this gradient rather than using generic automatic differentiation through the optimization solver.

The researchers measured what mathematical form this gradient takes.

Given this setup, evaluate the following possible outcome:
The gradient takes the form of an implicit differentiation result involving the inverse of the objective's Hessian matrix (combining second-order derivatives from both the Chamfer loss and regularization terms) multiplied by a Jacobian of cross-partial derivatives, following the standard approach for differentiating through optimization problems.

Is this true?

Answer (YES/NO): NO